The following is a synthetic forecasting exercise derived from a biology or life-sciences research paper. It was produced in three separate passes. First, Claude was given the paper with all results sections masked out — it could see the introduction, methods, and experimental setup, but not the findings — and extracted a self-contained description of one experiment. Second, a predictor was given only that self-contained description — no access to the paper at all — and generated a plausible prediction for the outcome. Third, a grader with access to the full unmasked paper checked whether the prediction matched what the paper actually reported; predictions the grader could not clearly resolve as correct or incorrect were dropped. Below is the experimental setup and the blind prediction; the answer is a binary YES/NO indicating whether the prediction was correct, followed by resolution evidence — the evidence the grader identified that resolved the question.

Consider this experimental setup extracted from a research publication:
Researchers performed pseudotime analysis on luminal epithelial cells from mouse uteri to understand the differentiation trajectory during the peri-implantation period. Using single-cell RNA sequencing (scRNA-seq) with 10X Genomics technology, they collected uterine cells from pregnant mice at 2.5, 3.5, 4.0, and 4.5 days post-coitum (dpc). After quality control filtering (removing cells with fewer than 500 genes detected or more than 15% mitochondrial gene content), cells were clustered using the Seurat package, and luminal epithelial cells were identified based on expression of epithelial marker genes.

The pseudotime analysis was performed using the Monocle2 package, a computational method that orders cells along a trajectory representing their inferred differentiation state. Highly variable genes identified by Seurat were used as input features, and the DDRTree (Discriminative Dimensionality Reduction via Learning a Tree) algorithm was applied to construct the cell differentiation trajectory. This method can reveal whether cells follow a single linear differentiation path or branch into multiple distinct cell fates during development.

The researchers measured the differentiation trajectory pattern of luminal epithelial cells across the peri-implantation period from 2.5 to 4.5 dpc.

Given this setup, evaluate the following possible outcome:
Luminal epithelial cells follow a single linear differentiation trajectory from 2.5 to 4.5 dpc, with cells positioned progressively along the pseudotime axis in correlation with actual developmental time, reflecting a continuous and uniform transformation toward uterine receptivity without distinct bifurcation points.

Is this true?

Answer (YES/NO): NO